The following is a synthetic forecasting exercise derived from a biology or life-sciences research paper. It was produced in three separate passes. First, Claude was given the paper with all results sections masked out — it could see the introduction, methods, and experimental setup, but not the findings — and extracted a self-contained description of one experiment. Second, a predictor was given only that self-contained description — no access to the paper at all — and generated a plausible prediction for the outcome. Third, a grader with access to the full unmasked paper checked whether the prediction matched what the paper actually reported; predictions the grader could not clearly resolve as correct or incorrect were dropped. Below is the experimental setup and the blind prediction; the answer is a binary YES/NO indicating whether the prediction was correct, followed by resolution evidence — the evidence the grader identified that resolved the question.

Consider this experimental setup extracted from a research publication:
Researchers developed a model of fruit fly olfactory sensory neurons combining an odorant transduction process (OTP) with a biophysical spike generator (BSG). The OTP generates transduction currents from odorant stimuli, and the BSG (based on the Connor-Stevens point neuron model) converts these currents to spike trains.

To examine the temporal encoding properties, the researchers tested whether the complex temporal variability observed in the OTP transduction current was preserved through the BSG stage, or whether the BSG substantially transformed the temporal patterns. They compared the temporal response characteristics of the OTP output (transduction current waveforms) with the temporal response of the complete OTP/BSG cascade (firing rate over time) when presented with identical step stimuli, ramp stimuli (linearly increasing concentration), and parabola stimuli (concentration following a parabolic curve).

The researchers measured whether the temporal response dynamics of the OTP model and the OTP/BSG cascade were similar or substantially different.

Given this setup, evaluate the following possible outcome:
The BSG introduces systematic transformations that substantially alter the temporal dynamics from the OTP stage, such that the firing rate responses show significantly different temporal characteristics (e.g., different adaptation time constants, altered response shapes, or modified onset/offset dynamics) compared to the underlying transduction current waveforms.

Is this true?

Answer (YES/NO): NO